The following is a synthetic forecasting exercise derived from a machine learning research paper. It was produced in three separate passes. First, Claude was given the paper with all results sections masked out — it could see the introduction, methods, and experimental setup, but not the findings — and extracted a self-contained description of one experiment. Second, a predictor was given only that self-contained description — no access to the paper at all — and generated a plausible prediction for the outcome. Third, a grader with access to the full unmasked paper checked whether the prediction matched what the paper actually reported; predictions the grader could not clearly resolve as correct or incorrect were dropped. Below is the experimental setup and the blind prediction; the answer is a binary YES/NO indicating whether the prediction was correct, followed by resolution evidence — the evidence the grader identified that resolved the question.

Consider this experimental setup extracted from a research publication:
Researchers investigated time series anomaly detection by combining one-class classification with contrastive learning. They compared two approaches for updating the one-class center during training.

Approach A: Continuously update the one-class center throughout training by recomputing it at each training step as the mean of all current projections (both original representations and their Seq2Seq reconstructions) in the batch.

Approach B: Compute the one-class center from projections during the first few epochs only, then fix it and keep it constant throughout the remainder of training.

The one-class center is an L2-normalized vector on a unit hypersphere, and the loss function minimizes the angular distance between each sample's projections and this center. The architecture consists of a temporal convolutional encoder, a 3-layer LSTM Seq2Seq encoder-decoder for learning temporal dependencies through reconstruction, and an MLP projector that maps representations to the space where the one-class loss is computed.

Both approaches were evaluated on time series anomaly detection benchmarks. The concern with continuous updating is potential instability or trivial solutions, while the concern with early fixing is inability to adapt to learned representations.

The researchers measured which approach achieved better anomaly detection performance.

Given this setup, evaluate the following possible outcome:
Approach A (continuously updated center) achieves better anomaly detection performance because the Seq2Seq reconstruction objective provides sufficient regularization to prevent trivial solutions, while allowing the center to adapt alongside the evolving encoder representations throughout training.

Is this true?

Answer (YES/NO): NO